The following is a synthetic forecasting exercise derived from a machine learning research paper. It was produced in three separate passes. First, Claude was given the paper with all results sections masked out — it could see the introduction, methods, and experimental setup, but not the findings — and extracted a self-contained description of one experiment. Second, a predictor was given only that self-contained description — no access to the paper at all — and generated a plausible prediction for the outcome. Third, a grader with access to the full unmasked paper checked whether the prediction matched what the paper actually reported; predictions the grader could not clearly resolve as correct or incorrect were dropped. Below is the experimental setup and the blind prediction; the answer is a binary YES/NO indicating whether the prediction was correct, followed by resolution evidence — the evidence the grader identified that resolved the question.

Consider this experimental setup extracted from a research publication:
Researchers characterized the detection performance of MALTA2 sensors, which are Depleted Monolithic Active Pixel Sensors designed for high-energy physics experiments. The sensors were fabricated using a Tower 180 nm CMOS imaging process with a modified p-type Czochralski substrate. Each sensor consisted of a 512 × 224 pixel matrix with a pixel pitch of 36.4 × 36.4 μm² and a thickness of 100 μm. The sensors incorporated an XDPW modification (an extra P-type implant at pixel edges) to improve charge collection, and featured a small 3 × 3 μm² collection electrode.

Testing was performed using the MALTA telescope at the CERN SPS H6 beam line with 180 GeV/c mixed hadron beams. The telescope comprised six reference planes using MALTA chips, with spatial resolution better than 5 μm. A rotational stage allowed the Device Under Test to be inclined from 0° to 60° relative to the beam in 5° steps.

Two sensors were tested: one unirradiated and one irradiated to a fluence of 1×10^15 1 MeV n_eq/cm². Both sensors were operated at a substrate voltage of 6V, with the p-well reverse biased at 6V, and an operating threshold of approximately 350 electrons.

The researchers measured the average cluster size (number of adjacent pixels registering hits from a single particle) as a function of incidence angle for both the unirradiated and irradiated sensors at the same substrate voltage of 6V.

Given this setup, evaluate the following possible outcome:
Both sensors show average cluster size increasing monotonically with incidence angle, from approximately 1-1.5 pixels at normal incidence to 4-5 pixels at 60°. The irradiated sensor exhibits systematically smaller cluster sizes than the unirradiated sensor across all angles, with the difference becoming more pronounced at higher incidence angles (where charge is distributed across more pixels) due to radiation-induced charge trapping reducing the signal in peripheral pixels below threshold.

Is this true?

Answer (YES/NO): NO